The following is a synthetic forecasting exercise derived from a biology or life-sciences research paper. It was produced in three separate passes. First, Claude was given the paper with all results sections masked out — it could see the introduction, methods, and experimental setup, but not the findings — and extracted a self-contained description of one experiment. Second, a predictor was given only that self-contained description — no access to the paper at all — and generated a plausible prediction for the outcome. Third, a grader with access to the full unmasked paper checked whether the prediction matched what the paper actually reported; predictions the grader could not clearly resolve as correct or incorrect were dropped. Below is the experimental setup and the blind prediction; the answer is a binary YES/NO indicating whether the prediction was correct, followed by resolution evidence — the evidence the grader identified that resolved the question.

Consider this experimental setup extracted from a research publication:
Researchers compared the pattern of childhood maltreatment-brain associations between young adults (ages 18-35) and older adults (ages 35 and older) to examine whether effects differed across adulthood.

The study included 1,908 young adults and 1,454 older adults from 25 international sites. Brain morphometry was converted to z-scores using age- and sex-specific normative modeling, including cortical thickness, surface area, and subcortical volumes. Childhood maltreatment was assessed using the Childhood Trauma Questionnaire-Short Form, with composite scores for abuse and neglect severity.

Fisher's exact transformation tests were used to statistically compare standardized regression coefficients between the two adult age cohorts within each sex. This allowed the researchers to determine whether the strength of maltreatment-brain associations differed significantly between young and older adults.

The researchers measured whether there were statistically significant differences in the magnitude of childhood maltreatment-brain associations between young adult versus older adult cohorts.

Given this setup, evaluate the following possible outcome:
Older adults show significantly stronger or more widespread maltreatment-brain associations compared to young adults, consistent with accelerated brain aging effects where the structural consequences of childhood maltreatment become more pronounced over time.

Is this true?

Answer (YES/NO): NO